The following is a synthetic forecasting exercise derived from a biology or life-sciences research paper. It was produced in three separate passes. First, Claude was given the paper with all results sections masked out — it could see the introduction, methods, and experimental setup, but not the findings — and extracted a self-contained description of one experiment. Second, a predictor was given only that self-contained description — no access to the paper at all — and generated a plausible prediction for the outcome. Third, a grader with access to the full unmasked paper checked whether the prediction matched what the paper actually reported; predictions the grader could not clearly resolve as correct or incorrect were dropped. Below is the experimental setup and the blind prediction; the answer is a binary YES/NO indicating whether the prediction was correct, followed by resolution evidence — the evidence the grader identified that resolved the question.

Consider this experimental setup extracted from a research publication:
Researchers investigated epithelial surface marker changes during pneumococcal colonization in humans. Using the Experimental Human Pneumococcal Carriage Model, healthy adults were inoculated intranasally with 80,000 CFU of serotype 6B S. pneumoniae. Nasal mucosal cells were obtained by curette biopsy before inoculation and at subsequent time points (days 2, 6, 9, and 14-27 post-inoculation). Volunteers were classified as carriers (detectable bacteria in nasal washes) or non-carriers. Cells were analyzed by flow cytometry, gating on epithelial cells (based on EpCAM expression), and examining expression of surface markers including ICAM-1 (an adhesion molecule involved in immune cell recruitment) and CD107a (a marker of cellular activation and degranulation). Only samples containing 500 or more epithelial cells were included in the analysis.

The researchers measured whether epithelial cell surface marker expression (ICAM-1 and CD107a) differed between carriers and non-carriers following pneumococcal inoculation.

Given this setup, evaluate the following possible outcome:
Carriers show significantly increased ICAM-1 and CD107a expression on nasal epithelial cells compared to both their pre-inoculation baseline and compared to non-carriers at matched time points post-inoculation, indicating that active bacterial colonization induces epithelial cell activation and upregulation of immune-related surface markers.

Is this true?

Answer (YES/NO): NO